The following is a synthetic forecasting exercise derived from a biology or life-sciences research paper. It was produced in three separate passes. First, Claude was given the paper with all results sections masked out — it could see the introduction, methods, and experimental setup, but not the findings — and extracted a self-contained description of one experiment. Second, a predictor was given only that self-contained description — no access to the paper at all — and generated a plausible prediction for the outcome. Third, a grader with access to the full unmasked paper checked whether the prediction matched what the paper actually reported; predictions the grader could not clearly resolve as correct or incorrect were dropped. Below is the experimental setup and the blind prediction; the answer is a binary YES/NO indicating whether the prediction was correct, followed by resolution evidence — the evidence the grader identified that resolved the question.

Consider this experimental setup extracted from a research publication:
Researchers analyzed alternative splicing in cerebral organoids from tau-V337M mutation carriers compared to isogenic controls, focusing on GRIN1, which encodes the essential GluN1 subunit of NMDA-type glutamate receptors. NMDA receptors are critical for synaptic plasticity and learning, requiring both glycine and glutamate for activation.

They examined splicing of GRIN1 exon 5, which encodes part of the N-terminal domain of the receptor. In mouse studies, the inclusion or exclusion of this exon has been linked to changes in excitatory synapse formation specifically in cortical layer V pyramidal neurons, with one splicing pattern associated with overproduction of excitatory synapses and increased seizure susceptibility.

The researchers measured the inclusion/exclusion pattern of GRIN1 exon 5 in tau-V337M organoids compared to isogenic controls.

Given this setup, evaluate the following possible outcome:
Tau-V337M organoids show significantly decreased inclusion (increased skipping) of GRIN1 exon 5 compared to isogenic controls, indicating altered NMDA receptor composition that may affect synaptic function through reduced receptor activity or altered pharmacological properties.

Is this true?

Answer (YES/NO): NO